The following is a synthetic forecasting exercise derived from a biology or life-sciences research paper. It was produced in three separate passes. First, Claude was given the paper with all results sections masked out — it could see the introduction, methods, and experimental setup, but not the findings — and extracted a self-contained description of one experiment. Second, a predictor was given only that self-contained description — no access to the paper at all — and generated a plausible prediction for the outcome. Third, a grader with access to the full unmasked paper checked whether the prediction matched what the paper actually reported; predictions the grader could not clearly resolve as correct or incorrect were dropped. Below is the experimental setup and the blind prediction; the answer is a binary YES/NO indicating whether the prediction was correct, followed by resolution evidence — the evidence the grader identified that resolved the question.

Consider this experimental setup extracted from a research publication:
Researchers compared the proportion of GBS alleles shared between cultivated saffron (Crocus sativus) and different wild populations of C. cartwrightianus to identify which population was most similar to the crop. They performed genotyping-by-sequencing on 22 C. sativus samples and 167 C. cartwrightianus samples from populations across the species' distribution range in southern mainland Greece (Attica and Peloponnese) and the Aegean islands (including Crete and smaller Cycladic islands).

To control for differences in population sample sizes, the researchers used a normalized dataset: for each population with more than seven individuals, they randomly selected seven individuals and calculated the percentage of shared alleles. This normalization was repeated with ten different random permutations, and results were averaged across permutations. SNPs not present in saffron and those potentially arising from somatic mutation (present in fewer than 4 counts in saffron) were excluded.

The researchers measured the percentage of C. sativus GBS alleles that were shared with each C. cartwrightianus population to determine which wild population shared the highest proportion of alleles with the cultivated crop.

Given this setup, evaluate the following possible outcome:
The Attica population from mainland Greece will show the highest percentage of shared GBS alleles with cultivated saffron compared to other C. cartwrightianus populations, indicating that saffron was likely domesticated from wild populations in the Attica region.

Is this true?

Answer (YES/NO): YES